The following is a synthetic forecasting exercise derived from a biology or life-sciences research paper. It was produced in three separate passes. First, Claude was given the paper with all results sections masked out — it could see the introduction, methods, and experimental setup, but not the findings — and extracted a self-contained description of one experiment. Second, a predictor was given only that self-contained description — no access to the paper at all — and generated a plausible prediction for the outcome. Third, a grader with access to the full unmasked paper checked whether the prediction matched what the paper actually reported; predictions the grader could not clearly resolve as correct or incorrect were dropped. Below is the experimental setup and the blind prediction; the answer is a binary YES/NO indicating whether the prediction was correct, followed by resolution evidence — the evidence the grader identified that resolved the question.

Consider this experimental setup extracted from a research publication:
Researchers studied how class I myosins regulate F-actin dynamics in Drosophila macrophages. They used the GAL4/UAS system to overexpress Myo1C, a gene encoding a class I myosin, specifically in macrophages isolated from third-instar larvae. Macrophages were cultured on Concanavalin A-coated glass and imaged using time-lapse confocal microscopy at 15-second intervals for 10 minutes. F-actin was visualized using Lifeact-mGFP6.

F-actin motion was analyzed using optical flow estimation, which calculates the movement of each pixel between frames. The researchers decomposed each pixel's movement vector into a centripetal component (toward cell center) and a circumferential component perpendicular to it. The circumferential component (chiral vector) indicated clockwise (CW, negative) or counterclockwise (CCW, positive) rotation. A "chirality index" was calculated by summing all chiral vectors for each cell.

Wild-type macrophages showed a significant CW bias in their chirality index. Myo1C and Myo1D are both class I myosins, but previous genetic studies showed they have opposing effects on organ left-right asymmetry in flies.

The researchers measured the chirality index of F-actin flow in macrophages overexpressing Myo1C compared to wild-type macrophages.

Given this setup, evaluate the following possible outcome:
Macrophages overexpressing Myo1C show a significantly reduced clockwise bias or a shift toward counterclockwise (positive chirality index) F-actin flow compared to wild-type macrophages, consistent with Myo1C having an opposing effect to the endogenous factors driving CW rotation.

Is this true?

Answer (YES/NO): YES